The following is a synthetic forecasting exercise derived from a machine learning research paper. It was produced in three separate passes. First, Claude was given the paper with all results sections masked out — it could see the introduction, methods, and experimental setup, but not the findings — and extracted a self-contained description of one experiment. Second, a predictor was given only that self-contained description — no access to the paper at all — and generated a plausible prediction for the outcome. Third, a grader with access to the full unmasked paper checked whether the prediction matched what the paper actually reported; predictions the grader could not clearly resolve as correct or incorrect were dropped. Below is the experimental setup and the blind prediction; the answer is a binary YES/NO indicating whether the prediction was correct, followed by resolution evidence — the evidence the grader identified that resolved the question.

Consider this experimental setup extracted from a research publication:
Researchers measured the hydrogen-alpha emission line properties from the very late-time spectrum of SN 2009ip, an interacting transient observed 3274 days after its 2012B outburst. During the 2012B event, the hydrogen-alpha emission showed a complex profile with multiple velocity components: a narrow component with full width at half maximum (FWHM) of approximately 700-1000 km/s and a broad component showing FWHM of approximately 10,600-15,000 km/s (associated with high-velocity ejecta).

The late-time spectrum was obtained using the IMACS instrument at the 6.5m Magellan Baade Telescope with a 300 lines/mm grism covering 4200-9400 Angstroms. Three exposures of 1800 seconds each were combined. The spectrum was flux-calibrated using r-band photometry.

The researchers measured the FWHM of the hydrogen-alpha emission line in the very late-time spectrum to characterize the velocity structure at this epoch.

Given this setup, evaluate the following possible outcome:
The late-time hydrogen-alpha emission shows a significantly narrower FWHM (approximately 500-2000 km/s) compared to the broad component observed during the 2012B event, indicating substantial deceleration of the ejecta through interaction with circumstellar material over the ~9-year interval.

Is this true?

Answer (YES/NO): YES